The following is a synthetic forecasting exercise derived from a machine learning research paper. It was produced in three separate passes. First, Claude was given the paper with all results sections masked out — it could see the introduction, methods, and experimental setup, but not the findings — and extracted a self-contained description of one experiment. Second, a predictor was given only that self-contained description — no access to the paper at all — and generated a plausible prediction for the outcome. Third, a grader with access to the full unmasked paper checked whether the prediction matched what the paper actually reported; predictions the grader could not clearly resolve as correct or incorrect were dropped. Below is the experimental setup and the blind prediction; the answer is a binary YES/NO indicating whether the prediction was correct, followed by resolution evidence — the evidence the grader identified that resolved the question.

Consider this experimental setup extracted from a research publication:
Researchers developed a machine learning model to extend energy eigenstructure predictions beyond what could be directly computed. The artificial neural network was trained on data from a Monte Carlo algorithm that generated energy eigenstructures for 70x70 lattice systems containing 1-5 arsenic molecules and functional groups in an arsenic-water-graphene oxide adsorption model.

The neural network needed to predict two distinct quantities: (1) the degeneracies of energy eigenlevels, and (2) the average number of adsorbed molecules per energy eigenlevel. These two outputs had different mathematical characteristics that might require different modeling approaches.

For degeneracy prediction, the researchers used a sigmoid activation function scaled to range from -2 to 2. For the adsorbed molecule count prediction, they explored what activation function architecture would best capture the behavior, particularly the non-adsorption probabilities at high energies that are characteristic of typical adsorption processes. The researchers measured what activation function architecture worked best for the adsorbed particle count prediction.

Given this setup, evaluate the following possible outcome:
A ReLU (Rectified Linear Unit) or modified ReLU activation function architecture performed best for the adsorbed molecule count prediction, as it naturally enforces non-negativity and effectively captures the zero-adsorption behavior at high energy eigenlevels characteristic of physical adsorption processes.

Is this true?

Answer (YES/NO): NO